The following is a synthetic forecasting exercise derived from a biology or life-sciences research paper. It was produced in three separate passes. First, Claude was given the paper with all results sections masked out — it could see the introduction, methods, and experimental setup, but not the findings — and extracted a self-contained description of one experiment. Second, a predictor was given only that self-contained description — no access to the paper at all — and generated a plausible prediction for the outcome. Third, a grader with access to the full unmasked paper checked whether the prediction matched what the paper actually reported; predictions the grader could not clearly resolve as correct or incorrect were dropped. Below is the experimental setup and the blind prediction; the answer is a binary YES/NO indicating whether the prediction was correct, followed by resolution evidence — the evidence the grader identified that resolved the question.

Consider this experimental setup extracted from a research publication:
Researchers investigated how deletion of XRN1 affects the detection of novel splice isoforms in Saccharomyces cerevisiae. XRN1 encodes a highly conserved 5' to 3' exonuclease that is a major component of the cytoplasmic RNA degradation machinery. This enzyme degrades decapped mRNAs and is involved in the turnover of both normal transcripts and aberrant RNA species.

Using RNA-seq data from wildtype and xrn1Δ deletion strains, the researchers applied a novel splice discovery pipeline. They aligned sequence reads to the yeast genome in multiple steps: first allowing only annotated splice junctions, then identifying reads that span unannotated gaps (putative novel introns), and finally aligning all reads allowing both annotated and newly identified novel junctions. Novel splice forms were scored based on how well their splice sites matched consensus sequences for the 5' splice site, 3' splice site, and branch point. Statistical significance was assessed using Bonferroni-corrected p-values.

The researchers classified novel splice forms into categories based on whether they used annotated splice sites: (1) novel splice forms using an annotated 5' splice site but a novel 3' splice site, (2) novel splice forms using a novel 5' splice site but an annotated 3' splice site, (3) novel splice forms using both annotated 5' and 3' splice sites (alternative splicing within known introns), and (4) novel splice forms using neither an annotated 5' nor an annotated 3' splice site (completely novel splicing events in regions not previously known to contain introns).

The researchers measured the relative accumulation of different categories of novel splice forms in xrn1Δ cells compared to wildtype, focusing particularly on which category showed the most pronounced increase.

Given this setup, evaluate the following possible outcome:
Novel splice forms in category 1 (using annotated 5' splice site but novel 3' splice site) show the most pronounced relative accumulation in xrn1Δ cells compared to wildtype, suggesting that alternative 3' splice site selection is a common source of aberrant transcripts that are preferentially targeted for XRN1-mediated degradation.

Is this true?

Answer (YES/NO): NO